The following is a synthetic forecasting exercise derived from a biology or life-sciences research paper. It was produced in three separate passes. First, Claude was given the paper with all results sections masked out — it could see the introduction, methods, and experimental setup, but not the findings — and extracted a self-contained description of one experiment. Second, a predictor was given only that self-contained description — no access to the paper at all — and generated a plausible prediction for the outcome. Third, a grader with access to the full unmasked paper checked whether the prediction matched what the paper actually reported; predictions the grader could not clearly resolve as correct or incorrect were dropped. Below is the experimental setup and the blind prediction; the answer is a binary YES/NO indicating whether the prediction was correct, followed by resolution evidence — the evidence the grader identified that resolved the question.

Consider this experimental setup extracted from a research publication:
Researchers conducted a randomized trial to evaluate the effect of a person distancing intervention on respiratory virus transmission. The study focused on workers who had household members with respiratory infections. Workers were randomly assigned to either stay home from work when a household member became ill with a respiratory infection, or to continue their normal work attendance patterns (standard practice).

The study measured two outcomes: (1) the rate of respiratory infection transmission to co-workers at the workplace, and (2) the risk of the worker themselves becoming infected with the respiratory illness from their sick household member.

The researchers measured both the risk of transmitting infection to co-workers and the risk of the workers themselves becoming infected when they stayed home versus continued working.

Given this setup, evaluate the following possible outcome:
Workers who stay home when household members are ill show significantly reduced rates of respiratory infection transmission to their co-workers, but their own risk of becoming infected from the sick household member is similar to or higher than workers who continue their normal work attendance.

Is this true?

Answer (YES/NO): YES